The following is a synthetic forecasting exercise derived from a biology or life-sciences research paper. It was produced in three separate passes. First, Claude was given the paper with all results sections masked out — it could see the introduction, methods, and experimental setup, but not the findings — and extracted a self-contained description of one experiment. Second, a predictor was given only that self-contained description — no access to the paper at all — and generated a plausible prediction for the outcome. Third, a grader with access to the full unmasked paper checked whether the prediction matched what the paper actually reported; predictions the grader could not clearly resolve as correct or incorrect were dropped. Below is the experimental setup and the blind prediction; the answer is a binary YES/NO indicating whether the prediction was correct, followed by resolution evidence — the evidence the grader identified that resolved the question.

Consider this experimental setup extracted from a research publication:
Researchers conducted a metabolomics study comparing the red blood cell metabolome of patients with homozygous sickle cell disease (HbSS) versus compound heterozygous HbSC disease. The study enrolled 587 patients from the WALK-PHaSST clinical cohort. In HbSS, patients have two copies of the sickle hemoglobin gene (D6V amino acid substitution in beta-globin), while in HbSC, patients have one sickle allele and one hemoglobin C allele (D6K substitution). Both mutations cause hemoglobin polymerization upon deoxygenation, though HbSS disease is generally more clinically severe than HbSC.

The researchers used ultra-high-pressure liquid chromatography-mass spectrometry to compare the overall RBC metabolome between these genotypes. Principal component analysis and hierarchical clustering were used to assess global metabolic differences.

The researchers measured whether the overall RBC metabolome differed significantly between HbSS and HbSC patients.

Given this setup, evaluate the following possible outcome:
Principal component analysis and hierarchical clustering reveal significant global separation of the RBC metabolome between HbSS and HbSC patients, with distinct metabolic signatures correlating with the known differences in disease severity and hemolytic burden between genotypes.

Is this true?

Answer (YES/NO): NO